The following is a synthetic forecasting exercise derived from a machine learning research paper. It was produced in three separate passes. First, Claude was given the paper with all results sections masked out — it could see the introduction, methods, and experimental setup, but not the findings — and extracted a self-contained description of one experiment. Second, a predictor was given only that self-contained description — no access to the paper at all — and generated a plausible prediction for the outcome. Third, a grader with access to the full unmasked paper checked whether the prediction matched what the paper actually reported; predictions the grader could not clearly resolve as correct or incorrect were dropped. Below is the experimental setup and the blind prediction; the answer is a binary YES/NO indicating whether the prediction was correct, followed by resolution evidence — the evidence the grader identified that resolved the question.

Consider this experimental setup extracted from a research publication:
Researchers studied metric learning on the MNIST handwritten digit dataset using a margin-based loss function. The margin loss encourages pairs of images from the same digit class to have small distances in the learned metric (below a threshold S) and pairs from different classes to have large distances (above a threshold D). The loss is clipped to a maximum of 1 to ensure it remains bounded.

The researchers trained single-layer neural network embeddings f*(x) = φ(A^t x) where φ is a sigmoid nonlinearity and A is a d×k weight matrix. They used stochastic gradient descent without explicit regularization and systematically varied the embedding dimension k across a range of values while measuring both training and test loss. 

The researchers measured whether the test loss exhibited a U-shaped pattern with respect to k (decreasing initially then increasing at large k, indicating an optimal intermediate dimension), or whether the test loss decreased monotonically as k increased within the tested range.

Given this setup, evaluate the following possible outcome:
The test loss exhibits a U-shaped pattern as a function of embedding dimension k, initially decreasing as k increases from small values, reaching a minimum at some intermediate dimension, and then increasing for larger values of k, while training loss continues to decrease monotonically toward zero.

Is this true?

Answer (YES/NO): NO